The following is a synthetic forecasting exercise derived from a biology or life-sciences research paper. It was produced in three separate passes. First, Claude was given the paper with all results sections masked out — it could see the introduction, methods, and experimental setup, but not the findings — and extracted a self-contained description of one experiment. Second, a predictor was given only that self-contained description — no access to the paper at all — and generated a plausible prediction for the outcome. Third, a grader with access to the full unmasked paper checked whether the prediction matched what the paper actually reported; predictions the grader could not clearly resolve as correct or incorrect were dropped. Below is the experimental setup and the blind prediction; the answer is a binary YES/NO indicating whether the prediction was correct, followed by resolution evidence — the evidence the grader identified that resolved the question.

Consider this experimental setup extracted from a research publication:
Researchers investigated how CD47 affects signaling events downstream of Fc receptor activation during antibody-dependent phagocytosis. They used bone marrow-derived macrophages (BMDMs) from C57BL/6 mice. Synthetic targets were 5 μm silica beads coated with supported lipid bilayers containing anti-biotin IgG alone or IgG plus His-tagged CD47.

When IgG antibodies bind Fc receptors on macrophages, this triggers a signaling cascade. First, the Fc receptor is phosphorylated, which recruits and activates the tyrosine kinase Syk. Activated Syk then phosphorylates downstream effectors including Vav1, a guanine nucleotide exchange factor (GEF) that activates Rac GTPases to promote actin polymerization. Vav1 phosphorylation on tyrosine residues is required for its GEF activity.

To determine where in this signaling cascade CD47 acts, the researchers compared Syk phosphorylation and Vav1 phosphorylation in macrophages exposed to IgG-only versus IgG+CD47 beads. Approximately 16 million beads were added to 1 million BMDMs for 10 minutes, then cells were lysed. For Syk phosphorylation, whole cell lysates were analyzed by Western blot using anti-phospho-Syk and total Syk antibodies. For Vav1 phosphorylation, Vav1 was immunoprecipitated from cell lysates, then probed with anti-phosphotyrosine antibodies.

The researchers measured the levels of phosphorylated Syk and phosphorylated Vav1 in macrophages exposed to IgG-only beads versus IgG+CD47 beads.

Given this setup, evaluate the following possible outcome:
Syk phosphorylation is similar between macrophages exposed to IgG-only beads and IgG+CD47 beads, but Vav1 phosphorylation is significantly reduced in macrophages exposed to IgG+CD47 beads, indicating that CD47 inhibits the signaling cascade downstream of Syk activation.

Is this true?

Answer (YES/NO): YES